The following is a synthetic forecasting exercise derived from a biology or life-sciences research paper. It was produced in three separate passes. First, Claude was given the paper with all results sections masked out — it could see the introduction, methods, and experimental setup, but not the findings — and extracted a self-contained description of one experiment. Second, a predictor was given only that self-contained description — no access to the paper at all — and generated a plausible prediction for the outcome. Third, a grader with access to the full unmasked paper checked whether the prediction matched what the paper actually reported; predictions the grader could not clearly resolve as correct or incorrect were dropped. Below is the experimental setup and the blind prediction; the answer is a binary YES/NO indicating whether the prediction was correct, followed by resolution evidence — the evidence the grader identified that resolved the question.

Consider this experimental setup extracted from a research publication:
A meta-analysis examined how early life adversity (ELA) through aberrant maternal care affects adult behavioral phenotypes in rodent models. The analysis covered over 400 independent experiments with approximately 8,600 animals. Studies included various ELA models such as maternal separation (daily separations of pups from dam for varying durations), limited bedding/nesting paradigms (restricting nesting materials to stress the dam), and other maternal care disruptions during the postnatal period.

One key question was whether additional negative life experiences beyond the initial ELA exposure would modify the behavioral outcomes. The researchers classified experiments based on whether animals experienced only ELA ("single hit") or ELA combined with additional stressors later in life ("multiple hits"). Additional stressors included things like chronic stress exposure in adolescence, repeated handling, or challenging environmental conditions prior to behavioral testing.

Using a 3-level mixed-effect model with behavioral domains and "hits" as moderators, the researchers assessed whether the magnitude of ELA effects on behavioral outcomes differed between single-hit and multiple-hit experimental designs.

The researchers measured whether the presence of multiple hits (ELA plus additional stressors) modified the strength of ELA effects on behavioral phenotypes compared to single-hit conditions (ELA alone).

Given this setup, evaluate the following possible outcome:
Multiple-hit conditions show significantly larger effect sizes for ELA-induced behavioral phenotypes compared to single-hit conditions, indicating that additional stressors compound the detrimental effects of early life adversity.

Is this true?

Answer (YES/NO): YES